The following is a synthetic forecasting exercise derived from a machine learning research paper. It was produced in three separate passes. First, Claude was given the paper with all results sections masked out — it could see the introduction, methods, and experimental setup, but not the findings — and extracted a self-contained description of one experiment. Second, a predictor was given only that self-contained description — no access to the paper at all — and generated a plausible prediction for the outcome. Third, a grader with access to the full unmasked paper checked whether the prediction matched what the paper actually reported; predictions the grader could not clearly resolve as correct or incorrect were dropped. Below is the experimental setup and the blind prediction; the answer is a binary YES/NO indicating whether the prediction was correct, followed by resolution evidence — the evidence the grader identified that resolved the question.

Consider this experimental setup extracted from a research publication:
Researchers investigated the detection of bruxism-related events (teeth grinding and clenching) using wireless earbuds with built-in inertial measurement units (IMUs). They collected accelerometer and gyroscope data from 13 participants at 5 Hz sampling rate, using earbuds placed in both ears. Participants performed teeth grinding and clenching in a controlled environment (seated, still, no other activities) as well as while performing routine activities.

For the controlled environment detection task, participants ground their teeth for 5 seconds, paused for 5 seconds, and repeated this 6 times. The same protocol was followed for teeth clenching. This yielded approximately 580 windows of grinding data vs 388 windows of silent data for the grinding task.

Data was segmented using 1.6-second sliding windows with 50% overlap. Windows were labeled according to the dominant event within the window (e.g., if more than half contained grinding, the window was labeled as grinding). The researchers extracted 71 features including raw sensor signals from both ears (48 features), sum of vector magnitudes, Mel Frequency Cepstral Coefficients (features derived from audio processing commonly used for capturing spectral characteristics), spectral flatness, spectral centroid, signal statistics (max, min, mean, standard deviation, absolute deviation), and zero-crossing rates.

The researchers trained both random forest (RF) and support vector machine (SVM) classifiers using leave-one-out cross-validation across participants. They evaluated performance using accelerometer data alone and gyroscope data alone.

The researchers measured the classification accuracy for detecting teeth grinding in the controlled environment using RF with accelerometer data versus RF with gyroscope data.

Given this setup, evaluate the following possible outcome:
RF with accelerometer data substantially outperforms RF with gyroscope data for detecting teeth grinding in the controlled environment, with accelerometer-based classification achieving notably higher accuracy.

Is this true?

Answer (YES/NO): NO